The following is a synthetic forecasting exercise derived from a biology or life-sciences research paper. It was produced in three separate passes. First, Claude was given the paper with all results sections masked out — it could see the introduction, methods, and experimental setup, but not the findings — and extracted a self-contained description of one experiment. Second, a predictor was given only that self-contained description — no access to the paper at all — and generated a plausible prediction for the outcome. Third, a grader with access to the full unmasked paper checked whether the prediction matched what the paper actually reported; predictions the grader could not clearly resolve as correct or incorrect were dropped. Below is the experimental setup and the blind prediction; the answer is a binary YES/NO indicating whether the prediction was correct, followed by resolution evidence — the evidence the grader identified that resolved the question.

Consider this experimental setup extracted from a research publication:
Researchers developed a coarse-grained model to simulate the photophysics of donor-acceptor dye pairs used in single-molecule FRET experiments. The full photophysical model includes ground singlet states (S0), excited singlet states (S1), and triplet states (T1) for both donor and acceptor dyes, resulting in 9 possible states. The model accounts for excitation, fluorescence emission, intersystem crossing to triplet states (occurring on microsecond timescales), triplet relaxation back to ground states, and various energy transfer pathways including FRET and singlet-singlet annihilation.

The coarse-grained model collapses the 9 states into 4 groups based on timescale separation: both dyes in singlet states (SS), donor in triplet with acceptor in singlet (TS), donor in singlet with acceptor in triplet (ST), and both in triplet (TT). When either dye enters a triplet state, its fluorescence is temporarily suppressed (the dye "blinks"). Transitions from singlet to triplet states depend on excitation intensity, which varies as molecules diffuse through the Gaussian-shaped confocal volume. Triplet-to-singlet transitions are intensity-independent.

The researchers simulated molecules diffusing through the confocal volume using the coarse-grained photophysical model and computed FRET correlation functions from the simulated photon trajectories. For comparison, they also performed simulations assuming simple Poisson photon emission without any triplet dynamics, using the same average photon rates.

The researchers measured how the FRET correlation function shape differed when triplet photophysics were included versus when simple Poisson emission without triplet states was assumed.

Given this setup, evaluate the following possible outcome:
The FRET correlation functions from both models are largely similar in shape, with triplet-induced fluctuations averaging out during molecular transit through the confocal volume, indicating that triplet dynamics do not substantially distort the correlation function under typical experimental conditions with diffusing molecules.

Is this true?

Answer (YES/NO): NO